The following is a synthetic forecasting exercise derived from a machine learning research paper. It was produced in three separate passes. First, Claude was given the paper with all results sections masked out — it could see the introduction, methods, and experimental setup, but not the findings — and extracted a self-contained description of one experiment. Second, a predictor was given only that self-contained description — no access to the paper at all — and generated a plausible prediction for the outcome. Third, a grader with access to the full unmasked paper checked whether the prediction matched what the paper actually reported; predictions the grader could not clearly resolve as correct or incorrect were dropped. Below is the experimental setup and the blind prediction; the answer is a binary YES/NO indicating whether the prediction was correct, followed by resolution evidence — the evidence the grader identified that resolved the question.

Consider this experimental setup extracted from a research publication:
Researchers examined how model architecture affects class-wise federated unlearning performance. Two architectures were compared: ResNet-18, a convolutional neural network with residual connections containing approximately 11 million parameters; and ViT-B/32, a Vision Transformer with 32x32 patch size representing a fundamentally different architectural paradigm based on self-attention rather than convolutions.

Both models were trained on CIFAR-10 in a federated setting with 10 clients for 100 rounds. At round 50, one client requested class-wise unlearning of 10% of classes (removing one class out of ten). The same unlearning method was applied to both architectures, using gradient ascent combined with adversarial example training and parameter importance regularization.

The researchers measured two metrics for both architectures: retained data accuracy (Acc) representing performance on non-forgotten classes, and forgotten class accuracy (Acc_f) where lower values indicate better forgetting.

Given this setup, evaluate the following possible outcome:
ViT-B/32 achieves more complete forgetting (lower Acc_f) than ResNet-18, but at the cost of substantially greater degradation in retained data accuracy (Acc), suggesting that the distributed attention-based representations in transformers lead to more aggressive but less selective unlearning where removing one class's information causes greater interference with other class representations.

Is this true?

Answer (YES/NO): NO